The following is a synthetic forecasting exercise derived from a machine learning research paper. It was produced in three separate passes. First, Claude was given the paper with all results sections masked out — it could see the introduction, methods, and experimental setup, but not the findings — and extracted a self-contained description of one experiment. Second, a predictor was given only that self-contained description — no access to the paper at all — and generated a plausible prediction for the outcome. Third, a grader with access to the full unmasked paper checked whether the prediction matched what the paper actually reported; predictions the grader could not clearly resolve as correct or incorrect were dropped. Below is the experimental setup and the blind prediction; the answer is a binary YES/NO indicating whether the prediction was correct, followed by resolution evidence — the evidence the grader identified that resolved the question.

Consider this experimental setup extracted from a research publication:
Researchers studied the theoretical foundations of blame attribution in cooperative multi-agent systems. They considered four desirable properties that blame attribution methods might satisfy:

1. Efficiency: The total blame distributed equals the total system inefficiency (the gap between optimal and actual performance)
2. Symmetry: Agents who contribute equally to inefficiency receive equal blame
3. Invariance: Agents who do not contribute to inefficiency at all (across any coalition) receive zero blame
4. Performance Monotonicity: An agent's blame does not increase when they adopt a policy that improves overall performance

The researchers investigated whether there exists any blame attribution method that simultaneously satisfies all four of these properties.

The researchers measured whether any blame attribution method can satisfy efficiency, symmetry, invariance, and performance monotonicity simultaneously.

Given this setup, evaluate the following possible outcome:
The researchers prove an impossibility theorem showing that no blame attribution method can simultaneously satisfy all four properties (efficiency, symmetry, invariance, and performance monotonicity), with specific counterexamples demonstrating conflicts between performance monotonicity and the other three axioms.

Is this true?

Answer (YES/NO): YES